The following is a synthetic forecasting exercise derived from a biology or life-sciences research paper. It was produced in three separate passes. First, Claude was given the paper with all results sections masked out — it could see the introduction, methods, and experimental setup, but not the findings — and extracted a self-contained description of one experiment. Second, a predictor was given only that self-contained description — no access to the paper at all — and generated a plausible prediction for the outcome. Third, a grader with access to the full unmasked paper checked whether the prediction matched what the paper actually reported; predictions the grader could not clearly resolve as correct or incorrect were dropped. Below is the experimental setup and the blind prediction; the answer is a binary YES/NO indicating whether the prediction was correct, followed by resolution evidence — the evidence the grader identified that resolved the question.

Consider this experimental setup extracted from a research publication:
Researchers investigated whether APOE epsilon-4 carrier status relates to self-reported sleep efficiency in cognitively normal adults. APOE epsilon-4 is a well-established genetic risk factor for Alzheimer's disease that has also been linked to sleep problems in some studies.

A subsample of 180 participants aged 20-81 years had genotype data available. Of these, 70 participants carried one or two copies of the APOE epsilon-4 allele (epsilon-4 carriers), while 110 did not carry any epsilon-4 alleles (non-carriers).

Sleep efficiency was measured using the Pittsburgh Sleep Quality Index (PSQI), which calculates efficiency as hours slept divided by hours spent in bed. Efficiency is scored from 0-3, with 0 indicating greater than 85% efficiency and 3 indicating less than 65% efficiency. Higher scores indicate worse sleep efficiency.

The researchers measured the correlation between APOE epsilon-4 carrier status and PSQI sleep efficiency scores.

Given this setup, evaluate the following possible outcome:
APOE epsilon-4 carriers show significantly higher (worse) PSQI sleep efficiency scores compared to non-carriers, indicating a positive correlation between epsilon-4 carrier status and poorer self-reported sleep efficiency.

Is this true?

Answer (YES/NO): NO